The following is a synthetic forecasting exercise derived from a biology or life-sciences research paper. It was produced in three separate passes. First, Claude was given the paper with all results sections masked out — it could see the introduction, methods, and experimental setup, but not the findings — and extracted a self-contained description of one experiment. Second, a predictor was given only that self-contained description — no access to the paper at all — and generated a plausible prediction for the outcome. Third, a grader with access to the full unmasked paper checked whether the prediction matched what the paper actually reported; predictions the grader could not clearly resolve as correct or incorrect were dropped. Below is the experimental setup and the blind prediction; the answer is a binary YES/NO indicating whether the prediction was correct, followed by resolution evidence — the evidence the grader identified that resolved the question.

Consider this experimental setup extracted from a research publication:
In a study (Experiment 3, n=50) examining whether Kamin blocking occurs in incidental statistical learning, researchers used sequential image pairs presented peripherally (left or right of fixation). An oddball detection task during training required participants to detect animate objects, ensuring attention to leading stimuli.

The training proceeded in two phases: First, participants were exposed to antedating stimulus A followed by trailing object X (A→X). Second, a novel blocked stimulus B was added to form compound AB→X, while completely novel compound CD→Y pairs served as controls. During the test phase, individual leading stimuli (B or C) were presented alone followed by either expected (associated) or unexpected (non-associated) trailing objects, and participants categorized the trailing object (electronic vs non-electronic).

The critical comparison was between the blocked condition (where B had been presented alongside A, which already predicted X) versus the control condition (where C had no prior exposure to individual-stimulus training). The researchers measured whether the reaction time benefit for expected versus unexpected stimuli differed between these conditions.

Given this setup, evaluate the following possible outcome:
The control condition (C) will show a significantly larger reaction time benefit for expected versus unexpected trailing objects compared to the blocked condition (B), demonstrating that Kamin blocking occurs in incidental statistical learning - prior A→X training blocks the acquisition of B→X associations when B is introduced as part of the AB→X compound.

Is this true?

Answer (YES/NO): NO